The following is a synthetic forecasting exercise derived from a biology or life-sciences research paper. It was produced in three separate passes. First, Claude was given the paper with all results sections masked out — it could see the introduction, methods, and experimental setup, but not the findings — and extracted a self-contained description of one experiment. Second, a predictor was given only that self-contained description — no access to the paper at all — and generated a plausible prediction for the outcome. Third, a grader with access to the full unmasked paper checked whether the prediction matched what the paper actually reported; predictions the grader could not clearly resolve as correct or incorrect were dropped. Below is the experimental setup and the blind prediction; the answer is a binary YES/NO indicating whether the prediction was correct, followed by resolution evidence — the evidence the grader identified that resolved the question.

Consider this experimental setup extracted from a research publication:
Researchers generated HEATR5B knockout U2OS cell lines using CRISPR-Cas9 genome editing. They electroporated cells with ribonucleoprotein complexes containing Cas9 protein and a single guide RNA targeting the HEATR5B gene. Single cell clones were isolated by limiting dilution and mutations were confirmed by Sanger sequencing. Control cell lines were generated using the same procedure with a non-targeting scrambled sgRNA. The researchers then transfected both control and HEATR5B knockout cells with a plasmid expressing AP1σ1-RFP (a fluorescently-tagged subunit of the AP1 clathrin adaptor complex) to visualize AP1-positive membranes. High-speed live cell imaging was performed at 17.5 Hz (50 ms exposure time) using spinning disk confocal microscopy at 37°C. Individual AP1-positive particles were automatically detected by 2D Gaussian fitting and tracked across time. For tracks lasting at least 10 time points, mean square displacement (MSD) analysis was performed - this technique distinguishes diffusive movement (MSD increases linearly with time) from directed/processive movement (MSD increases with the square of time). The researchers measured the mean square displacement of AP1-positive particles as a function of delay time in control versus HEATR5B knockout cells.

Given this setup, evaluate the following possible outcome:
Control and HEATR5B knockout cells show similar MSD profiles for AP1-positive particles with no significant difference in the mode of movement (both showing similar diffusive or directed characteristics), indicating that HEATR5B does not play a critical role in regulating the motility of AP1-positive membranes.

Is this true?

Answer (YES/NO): NO